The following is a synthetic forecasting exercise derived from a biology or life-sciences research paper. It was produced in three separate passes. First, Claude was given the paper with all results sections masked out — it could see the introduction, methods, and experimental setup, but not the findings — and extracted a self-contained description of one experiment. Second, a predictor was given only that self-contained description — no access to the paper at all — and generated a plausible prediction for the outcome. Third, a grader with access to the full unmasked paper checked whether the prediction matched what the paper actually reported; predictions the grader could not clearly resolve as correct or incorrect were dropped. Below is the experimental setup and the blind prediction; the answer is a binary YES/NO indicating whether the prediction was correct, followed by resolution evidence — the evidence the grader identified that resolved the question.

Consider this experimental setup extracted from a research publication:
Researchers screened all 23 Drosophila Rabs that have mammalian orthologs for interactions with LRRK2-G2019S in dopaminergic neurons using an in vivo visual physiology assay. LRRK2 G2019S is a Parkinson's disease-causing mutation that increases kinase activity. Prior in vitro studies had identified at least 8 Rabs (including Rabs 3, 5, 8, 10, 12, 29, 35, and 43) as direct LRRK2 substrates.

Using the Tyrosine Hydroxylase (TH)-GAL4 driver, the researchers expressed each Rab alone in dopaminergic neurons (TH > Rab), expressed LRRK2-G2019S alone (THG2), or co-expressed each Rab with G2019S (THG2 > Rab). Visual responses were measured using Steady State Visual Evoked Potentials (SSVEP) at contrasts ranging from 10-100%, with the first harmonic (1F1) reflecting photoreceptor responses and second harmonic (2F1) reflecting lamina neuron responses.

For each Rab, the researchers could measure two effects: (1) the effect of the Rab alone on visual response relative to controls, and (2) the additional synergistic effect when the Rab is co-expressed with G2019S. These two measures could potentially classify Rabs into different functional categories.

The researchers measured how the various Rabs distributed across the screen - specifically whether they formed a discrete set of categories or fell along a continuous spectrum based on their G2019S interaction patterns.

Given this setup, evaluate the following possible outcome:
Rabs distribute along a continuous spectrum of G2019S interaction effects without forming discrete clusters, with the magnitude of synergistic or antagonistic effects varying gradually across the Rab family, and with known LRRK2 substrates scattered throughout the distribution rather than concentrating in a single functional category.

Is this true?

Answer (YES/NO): YES